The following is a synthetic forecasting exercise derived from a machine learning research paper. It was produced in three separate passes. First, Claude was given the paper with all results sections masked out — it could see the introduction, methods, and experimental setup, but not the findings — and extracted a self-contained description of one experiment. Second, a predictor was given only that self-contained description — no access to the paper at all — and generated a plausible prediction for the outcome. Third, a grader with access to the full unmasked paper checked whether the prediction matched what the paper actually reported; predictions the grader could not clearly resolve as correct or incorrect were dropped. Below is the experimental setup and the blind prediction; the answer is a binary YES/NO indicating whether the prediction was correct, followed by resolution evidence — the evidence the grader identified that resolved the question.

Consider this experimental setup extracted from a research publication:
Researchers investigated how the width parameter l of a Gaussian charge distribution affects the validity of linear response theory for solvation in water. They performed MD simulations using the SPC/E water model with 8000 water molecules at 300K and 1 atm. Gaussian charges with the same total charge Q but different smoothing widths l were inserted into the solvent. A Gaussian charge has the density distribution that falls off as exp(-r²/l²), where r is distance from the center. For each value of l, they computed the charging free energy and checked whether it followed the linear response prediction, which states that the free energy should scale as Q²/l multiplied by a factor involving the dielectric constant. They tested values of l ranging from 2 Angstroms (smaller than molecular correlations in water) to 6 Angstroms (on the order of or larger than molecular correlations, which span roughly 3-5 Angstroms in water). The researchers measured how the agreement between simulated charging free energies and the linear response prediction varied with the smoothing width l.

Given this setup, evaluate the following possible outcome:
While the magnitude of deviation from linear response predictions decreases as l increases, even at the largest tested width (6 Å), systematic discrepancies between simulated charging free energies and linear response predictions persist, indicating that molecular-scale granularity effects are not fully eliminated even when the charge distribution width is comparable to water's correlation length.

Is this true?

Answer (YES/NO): NO